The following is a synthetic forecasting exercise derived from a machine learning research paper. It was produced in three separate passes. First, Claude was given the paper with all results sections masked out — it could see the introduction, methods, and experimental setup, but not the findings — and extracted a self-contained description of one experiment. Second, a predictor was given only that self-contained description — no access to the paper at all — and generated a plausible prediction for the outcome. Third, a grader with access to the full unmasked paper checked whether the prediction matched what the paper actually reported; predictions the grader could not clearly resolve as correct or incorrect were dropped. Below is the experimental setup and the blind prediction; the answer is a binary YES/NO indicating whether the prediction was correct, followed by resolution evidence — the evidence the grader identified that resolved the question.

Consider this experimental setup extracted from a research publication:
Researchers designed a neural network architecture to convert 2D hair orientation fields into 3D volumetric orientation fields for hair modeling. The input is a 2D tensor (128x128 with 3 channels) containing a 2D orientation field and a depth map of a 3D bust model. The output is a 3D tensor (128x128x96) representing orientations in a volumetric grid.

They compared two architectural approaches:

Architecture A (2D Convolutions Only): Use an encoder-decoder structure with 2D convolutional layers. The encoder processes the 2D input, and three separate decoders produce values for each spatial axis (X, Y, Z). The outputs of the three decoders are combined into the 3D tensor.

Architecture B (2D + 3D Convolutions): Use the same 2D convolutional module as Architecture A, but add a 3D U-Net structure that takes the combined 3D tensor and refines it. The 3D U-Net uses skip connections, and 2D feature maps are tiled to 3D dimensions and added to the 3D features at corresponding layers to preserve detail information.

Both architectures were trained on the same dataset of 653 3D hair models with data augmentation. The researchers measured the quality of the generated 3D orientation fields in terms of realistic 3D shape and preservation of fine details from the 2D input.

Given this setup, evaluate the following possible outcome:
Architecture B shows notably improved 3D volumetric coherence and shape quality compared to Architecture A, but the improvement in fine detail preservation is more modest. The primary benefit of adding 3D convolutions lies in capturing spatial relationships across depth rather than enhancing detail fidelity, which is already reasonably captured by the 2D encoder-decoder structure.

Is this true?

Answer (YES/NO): NO